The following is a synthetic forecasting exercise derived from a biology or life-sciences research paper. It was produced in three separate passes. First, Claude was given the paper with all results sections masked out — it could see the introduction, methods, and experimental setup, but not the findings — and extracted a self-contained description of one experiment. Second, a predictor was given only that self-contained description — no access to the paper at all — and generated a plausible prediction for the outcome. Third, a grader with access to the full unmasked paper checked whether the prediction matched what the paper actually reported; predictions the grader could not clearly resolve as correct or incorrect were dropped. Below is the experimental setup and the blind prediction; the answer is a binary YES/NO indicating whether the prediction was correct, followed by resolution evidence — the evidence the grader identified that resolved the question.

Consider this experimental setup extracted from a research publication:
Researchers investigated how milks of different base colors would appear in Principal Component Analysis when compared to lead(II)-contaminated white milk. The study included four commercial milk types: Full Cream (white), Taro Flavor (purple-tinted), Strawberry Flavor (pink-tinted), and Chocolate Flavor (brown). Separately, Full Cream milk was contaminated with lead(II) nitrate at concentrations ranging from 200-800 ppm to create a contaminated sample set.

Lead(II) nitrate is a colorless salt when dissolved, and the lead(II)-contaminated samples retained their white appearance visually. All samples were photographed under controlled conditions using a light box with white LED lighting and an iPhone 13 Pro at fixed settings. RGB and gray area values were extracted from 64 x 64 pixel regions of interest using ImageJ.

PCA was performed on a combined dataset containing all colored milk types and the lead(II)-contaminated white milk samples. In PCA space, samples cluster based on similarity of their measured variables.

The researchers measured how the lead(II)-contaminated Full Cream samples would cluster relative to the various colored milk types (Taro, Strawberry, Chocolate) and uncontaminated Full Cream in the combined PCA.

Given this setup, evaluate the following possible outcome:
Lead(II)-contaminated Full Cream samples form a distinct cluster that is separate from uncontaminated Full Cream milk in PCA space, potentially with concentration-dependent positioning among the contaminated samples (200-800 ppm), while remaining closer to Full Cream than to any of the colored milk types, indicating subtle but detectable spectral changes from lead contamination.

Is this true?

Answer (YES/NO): NO